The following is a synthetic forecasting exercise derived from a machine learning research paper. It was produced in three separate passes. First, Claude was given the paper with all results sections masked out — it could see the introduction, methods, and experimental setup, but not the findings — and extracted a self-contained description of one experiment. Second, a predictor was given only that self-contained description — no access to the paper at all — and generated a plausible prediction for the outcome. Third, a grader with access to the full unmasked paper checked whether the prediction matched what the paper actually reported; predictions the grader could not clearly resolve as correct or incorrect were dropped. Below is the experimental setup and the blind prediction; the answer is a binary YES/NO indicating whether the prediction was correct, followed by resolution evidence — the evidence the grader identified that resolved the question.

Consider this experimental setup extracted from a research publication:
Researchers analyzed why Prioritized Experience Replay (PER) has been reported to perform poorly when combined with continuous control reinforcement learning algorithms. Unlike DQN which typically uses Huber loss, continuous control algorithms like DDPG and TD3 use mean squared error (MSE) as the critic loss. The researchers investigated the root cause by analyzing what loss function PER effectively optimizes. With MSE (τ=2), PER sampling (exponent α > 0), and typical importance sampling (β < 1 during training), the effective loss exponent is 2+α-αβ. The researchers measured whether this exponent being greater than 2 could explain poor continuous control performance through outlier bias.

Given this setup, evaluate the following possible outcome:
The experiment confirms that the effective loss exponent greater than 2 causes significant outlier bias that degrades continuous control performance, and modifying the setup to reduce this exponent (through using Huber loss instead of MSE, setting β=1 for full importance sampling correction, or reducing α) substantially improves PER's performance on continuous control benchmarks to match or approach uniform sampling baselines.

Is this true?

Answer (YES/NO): YES